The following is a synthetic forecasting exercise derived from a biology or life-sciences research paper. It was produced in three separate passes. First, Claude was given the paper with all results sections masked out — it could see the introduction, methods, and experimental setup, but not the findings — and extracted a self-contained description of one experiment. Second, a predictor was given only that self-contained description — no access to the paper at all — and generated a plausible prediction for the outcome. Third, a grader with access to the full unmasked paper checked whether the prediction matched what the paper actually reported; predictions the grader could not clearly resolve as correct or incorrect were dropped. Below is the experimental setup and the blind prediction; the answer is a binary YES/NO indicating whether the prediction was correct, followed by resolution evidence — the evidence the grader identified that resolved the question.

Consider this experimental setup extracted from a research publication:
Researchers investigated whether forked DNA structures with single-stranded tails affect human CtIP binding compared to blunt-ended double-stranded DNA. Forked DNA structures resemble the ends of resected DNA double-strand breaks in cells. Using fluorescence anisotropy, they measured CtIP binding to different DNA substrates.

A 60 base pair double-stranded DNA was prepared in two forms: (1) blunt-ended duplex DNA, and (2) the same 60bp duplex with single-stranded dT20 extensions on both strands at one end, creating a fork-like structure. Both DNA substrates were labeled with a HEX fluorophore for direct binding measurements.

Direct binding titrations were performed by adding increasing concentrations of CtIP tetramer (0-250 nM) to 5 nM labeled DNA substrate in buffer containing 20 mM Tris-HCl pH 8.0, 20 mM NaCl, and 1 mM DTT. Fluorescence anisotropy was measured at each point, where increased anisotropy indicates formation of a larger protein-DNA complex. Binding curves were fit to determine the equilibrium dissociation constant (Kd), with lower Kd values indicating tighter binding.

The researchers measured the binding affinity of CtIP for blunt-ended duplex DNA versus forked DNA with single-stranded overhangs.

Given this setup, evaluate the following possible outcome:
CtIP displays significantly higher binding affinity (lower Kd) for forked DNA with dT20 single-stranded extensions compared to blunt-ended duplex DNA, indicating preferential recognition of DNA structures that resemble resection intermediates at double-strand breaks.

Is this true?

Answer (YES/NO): YES